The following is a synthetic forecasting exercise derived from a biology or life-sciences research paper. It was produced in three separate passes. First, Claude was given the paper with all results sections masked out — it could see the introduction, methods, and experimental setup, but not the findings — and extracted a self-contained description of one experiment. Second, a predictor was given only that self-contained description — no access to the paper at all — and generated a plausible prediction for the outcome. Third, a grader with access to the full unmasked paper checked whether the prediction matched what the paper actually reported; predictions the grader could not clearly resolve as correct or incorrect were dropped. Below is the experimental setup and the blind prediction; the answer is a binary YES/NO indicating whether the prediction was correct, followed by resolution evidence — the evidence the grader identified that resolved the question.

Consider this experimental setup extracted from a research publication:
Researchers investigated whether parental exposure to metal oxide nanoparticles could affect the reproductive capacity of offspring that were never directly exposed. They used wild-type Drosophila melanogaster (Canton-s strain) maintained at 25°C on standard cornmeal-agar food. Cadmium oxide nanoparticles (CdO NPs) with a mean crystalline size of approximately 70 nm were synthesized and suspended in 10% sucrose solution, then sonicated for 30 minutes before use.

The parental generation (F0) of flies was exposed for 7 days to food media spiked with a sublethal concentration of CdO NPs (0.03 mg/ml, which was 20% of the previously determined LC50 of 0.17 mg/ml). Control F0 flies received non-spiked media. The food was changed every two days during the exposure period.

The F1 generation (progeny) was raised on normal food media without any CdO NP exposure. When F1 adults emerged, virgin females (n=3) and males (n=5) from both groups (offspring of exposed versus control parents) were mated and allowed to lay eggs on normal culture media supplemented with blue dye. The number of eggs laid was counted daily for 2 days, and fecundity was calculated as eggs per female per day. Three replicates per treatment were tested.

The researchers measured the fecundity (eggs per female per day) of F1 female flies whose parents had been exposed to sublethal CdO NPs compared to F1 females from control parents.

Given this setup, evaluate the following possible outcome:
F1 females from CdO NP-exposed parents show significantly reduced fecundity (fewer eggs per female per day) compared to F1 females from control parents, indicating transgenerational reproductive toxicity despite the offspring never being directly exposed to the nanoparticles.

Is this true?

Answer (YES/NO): YES